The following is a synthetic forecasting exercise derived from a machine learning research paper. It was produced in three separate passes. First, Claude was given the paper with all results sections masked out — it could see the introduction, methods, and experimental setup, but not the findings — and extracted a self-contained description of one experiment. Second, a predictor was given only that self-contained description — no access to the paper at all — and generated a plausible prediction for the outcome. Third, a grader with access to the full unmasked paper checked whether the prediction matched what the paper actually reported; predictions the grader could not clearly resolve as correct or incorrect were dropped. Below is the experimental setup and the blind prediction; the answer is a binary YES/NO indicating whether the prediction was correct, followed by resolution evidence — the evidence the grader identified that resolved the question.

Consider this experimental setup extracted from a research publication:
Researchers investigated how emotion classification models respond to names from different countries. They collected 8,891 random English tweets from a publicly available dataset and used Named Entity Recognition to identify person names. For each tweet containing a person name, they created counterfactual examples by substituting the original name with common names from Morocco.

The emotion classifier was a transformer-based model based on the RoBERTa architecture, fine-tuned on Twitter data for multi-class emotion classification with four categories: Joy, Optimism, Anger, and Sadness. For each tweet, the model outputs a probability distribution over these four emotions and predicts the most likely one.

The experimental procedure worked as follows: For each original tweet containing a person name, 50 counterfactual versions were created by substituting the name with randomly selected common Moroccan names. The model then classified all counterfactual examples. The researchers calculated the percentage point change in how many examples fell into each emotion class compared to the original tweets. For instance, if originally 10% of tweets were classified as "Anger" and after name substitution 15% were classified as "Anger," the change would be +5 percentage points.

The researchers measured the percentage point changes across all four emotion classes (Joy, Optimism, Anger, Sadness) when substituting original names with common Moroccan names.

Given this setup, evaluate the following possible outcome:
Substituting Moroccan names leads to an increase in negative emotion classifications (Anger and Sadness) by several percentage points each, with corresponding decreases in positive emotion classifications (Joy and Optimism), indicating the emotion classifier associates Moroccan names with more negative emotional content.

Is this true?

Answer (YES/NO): NO